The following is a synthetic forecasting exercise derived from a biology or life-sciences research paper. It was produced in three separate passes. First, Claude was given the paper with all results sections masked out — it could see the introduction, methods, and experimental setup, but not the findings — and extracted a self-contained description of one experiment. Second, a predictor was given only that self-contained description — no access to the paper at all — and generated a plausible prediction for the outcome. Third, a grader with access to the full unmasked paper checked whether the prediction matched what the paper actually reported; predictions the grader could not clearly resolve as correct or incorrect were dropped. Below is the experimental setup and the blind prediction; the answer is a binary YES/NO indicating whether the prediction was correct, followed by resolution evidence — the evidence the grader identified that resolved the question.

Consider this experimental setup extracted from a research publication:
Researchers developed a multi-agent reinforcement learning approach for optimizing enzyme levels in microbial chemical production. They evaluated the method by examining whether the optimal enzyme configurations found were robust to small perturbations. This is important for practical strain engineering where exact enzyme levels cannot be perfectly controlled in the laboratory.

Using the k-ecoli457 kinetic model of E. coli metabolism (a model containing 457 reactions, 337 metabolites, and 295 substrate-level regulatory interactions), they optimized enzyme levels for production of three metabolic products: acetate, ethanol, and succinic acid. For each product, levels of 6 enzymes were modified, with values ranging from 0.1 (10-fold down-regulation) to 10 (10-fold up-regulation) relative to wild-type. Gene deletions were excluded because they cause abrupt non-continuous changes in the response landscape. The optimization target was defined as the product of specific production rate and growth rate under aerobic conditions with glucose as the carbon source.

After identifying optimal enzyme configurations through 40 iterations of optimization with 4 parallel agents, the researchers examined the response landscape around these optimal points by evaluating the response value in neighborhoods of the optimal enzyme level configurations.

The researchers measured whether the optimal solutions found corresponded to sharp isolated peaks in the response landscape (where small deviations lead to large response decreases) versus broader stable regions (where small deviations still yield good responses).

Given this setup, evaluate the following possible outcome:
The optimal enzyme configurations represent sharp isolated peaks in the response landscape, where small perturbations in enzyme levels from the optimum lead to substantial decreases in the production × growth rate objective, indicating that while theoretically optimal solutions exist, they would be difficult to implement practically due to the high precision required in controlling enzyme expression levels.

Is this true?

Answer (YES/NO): NO